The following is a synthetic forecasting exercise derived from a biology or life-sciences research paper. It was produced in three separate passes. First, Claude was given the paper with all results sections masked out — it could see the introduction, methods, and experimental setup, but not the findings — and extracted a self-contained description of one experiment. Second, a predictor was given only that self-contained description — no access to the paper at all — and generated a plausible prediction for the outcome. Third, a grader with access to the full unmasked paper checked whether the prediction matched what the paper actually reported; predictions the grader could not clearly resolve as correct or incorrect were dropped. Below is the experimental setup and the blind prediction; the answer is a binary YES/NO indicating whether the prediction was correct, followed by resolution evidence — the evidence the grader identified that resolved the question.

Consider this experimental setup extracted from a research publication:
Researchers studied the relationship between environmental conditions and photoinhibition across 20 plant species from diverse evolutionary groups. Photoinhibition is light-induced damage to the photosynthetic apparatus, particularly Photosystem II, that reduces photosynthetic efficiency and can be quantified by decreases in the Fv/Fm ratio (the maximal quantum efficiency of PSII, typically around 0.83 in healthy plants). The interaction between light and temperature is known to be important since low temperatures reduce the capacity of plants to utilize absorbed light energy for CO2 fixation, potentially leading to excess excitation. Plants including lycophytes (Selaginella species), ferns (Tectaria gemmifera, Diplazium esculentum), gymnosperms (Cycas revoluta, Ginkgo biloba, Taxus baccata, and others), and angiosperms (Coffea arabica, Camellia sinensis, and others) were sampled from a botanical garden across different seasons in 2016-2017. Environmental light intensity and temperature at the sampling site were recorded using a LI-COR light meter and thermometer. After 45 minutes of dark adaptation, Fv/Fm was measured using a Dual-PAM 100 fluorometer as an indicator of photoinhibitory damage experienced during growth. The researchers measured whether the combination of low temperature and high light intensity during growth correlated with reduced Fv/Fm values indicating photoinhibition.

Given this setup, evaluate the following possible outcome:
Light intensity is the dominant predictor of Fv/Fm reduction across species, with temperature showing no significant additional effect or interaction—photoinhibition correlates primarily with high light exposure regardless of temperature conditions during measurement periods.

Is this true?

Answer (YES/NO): NO